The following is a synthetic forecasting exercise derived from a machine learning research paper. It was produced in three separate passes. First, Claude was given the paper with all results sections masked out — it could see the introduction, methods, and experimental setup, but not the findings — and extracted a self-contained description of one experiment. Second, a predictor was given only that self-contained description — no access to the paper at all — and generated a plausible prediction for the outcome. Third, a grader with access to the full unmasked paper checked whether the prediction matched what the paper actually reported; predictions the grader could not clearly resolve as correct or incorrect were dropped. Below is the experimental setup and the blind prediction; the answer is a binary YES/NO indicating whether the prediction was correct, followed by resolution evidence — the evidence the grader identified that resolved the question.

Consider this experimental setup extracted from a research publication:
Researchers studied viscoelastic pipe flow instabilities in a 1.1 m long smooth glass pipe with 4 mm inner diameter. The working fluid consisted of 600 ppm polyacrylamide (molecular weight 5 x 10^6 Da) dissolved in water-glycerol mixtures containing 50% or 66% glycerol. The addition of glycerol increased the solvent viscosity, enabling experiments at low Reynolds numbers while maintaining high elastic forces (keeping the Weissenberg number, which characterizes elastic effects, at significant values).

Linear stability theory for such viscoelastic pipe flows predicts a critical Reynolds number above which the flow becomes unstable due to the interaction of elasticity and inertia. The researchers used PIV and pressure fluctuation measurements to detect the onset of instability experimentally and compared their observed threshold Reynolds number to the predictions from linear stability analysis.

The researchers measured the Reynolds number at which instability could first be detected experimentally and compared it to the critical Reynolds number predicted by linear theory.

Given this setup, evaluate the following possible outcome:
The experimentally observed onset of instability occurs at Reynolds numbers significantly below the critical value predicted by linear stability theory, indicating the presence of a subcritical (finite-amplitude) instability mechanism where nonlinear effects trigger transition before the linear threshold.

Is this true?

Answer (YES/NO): YES